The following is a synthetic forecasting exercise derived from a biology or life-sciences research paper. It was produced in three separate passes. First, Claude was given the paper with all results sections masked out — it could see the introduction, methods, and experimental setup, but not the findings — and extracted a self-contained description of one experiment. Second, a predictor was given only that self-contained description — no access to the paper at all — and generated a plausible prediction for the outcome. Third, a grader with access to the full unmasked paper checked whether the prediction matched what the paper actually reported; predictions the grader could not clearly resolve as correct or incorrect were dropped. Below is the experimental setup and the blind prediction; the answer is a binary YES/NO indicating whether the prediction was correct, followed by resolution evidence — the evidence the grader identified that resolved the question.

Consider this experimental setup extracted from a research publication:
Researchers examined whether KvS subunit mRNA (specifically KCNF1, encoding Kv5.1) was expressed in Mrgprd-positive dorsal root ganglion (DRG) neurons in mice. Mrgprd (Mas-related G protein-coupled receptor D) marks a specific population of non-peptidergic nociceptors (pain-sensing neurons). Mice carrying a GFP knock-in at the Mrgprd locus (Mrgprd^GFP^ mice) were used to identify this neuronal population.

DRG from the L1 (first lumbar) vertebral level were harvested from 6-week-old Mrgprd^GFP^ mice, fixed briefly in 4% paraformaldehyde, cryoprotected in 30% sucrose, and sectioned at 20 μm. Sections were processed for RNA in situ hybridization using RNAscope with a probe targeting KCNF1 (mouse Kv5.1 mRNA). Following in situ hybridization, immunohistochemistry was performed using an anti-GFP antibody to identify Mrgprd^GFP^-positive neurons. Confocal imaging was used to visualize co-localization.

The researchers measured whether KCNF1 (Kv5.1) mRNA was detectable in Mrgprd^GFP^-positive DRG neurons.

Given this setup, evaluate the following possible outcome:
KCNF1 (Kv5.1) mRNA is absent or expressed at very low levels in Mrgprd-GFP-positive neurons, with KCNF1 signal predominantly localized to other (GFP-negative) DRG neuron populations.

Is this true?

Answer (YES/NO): NO